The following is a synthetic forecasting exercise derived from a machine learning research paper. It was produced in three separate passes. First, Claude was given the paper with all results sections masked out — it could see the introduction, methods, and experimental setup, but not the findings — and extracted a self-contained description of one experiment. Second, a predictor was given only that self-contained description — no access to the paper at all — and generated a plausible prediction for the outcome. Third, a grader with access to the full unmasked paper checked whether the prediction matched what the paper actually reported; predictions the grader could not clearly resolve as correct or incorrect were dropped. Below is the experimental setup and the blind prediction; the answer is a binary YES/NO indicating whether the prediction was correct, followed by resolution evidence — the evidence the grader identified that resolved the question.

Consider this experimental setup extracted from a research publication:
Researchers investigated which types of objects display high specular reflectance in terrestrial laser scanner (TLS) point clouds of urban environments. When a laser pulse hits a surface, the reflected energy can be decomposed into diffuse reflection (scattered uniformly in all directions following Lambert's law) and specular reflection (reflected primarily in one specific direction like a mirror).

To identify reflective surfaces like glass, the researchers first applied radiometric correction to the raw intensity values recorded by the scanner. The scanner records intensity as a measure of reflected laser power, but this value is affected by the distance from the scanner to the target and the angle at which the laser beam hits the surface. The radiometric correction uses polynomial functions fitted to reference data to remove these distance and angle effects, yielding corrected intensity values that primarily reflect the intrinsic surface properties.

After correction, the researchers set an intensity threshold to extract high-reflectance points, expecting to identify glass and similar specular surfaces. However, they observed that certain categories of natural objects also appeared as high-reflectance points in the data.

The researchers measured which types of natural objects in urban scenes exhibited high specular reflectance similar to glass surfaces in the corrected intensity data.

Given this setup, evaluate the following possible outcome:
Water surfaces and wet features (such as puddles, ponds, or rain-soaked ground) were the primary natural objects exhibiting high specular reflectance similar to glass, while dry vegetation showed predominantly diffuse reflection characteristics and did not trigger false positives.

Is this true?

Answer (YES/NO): NO